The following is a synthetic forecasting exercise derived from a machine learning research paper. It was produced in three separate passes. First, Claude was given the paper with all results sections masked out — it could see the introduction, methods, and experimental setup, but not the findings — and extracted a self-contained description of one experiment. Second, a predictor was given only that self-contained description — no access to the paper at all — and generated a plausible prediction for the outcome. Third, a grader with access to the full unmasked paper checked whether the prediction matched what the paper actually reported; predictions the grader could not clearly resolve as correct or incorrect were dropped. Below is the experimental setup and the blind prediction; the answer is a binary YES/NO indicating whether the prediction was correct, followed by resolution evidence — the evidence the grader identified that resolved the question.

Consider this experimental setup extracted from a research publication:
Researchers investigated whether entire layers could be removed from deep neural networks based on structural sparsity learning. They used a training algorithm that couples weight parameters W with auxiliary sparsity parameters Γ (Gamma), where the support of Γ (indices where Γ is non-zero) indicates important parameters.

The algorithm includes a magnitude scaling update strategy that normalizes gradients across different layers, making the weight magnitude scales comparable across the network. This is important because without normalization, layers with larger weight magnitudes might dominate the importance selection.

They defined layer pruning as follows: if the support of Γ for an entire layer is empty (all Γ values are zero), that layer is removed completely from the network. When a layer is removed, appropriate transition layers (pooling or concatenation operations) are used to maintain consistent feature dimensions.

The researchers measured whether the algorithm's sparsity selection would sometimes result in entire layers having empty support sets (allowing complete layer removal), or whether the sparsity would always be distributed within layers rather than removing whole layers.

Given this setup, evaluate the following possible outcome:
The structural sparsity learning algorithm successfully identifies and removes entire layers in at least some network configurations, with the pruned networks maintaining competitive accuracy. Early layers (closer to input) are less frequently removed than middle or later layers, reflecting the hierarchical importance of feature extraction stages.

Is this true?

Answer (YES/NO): YES